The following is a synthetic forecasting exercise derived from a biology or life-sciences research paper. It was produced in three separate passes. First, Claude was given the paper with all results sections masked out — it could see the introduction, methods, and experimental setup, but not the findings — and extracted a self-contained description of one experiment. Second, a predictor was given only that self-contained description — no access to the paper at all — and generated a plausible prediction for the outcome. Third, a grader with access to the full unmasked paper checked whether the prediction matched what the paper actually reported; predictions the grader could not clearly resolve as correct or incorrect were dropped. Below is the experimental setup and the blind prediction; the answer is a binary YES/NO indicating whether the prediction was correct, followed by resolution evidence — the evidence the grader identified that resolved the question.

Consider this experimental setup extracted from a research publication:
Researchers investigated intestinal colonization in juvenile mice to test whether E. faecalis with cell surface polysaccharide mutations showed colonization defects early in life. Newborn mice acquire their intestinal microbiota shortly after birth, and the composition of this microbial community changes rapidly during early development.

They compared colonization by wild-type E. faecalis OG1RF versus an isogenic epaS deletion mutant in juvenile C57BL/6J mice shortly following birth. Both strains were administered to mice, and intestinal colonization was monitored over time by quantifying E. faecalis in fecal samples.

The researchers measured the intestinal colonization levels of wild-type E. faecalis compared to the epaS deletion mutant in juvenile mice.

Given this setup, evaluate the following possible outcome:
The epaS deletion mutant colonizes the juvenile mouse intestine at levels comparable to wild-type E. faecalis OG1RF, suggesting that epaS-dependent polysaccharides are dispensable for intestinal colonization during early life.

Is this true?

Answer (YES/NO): NO